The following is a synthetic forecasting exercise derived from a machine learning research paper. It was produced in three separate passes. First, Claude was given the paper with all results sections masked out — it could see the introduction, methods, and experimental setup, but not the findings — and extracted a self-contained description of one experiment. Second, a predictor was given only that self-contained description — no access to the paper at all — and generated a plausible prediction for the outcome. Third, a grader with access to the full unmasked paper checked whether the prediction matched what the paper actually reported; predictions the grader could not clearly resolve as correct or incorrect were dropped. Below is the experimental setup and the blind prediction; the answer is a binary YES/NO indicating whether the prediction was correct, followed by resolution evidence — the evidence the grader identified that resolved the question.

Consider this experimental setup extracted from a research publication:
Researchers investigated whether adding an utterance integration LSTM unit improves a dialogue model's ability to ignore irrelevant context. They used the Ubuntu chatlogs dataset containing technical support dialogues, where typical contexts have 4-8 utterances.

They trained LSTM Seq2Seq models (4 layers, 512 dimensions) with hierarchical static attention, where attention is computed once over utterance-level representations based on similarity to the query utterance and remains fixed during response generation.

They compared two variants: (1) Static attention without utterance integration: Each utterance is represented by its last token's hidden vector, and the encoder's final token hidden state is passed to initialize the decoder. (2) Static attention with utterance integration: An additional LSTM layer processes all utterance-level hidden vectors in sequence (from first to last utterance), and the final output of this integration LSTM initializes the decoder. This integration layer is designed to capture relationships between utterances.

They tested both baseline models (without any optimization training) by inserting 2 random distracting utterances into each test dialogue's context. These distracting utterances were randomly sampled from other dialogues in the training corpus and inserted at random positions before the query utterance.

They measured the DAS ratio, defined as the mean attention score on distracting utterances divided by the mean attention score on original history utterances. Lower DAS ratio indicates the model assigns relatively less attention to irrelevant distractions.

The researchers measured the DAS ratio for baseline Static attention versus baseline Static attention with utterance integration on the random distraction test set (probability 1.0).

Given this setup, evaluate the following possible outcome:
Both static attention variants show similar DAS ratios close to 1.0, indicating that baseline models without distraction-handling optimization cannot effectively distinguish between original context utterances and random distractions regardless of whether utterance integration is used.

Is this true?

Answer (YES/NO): NO